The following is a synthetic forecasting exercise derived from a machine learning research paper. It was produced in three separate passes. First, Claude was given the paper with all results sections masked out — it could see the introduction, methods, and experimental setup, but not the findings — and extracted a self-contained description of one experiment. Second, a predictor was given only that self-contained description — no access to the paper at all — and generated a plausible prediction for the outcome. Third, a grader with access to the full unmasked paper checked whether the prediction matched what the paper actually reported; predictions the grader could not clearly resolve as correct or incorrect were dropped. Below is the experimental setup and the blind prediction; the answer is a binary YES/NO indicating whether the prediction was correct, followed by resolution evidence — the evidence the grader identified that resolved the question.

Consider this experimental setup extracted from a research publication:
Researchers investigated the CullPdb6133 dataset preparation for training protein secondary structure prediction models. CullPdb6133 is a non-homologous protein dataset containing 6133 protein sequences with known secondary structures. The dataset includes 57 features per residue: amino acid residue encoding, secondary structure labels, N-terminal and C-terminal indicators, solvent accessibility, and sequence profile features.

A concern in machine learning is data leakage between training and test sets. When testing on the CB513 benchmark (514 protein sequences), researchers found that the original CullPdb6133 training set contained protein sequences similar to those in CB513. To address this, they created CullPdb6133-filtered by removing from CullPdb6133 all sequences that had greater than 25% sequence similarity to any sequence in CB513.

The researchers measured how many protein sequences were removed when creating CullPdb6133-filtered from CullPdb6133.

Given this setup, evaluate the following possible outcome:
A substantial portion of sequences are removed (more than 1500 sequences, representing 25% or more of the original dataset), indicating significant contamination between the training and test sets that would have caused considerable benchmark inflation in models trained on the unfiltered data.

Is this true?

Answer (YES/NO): NO